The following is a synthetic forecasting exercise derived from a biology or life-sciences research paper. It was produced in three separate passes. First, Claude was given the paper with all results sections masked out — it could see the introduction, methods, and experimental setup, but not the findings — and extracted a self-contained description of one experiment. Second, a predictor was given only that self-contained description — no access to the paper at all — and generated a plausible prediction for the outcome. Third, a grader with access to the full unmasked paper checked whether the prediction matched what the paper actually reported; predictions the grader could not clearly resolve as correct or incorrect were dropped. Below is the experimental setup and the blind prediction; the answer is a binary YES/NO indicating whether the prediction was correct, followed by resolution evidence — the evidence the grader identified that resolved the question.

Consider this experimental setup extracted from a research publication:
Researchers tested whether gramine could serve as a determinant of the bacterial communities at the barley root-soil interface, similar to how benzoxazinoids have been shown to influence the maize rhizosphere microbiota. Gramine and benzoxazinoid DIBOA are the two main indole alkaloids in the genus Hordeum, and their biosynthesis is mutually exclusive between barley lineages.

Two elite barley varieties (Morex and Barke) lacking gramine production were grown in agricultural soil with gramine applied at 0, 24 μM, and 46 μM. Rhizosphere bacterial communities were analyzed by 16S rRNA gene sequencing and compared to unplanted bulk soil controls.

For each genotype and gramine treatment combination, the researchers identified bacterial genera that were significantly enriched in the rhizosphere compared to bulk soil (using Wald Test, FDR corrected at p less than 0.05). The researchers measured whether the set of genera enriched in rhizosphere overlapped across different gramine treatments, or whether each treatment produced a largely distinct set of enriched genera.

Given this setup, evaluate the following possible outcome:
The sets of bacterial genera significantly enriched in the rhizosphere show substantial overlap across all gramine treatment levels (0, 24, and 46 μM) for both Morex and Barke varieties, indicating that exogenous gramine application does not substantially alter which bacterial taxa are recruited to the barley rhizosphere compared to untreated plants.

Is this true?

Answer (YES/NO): NO